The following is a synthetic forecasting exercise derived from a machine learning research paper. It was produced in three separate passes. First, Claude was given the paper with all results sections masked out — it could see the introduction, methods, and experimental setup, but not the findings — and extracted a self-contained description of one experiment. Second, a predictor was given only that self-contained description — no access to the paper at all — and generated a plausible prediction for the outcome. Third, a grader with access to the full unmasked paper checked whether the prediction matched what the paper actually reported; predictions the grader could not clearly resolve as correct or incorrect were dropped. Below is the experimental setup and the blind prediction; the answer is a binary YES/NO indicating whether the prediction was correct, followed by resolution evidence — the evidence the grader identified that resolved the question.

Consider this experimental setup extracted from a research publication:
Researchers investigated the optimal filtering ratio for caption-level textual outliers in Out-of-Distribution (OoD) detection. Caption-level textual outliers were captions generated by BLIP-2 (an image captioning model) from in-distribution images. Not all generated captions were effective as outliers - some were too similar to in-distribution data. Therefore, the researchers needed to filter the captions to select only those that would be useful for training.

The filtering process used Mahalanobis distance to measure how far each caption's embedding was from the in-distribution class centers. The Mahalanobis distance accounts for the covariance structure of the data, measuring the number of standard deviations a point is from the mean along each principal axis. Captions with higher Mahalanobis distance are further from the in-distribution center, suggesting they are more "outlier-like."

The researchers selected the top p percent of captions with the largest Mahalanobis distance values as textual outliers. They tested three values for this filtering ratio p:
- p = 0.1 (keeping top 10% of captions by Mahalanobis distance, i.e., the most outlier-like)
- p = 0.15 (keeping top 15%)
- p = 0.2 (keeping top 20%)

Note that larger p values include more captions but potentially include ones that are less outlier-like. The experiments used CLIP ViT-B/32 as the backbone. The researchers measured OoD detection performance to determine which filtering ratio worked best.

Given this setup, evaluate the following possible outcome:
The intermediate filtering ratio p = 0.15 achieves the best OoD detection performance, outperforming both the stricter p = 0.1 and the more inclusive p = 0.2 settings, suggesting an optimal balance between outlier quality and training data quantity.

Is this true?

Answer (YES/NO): YES